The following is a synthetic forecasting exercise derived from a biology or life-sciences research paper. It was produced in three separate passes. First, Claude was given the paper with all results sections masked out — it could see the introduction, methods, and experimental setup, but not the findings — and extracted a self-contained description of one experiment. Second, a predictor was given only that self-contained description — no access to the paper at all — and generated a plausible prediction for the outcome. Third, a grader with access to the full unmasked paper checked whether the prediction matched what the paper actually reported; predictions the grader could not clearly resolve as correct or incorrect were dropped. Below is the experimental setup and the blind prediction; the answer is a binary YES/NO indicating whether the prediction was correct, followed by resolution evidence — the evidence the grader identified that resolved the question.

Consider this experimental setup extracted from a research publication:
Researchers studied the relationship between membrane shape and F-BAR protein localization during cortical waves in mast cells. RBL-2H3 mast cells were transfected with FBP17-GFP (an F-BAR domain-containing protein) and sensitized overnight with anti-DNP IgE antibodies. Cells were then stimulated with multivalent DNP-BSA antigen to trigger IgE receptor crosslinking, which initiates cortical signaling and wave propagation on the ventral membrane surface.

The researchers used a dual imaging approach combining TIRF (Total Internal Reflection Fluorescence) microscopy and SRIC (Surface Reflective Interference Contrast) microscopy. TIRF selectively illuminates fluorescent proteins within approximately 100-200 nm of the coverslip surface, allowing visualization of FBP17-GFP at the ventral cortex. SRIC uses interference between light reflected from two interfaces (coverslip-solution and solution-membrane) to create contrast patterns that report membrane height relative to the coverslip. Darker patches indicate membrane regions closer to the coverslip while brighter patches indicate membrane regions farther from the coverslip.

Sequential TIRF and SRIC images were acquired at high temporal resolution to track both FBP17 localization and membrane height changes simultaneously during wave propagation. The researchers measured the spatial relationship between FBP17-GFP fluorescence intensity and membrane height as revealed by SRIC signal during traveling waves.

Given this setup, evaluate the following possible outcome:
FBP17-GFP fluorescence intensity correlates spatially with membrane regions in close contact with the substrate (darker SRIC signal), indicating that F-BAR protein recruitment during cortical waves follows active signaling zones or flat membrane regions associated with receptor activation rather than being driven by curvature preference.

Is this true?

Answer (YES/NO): NO